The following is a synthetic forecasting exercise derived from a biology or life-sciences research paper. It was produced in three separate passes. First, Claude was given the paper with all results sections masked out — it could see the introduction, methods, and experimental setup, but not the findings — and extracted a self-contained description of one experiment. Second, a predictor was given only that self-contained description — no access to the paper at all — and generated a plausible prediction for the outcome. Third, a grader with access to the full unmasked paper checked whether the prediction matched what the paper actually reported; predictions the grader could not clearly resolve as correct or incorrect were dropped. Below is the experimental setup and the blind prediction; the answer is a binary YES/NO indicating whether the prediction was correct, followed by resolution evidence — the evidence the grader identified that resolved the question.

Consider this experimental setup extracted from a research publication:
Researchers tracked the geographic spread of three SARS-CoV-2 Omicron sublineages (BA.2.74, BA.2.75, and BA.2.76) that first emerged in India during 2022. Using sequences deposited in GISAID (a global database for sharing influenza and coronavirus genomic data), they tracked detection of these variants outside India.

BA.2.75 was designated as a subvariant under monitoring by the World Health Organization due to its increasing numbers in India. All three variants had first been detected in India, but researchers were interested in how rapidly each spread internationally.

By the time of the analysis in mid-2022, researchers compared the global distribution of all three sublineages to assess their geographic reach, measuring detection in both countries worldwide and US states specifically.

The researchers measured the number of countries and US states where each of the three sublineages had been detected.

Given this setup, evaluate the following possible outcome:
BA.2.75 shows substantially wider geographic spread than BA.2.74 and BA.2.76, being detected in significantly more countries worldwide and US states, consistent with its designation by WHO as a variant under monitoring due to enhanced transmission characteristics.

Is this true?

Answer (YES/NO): NO